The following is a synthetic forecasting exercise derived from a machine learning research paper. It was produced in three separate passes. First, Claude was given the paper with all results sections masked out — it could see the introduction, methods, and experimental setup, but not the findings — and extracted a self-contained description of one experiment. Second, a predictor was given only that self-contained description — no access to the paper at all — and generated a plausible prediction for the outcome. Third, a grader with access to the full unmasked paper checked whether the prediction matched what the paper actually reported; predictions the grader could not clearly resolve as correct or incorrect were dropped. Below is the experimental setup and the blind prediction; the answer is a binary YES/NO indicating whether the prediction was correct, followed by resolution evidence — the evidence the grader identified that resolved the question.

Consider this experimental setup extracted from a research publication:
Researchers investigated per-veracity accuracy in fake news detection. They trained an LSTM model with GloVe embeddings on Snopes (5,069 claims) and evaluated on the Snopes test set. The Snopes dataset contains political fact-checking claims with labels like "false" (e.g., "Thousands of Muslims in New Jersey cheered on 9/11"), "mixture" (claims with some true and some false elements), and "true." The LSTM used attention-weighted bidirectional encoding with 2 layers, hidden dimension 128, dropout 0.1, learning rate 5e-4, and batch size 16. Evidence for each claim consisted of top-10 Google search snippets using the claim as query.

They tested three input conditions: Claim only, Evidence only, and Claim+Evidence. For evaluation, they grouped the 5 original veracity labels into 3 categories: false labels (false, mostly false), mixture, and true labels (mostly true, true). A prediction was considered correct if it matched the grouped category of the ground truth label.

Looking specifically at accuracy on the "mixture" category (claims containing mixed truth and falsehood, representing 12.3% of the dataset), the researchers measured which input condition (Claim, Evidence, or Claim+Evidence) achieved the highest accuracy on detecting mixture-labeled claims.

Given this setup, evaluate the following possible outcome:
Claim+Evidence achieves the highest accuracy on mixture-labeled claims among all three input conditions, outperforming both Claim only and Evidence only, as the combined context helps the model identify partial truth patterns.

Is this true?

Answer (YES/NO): NO